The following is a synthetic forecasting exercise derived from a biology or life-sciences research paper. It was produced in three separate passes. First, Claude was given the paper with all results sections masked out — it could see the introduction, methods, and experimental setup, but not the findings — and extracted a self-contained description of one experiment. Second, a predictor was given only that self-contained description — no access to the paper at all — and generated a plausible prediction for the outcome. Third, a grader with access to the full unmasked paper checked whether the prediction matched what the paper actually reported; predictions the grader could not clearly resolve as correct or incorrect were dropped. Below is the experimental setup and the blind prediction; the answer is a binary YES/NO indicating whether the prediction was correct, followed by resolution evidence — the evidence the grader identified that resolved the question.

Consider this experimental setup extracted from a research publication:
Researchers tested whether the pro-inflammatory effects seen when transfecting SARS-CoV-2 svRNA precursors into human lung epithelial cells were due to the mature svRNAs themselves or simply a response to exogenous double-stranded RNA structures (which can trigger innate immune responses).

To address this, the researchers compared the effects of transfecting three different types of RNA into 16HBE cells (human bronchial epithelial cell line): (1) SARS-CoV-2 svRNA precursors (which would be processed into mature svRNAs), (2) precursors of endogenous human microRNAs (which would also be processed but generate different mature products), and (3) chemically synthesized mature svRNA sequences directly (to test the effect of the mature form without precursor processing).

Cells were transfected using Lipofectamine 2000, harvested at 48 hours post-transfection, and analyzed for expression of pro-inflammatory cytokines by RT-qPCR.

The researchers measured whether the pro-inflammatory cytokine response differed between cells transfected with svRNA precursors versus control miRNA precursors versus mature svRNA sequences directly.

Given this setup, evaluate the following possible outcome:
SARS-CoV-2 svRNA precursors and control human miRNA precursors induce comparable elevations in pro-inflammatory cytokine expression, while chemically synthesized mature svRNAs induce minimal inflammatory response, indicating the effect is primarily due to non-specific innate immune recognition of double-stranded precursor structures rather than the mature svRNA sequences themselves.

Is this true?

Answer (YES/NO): NO